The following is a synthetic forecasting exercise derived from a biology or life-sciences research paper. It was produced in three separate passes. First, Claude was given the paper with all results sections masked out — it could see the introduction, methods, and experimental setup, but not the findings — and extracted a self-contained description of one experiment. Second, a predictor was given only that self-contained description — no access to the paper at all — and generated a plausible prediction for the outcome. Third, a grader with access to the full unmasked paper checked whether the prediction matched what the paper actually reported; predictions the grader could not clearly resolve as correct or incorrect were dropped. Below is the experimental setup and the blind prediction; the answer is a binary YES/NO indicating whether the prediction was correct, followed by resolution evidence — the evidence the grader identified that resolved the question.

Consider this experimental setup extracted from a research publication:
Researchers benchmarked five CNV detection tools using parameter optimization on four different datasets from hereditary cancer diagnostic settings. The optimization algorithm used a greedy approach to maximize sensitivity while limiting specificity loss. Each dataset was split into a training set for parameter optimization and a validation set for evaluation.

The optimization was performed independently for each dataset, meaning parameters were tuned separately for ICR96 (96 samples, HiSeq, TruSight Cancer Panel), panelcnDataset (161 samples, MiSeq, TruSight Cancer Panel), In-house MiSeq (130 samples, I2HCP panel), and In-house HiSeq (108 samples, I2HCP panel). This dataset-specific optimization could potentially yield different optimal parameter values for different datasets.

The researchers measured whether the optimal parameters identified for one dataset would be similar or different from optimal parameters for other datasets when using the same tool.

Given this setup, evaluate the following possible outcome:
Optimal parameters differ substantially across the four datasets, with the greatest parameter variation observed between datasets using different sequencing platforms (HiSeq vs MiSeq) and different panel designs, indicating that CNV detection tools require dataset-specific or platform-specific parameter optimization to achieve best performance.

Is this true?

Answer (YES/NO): NO